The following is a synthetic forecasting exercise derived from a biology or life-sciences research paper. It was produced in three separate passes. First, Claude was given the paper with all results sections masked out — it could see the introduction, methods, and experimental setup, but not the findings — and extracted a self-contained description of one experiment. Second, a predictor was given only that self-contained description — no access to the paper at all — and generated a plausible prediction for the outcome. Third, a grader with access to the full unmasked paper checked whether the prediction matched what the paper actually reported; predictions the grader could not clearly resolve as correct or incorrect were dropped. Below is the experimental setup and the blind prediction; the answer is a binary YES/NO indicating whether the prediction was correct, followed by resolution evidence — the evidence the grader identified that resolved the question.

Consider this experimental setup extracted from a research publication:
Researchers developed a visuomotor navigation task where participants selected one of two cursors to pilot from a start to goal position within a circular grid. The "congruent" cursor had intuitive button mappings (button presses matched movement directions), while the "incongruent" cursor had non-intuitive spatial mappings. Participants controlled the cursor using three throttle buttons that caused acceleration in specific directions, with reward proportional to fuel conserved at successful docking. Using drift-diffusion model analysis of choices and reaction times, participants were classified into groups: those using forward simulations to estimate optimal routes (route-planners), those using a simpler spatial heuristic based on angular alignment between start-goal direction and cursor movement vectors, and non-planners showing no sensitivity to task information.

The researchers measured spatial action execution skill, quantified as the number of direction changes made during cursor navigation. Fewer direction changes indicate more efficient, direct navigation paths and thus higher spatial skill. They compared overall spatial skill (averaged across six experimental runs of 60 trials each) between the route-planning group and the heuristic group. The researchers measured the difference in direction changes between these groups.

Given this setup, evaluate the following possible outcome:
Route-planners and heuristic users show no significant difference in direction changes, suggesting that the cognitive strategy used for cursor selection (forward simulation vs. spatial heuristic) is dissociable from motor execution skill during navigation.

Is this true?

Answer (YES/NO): NO